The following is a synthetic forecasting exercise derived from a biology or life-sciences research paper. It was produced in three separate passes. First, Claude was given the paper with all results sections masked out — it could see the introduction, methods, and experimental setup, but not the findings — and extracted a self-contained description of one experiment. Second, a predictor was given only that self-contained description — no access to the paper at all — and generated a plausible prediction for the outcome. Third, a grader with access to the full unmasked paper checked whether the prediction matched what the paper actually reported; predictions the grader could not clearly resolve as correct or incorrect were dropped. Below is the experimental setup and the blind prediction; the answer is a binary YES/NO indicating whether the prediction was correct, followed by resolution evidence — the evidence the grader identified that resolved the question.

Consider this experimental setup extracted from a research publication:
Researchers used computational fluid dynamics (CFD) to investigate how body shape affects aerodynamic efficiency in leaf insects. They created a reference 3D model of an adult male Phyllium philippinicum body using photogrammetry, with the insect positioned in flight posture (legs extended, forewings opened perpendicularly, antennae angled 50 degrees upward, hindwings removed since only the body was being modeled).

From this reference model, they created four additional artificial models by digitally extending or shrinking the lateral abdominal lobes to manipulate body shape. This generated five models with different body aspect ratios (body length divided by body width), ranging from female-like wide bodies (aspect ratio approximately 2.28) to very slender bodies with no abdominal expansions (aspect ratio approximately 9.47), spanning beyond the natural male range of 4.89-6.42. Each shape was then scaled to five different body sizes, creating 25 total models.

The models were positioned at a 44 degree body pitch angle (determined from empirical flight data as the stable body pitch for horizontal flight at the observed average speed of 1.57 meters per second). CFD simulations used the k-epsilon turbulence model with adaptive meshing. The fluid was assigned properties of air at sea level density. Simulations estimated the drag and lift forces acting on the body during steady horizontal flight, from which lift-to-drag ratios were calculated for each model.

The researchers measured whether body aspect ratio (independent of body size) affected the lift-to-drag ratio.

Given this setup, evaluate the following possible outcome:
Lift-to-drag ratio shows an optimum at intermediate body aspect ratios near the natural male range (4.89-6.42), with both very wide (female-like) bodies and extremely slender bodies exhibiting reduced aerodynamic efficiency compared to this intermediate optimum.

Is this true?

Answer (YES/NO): NO